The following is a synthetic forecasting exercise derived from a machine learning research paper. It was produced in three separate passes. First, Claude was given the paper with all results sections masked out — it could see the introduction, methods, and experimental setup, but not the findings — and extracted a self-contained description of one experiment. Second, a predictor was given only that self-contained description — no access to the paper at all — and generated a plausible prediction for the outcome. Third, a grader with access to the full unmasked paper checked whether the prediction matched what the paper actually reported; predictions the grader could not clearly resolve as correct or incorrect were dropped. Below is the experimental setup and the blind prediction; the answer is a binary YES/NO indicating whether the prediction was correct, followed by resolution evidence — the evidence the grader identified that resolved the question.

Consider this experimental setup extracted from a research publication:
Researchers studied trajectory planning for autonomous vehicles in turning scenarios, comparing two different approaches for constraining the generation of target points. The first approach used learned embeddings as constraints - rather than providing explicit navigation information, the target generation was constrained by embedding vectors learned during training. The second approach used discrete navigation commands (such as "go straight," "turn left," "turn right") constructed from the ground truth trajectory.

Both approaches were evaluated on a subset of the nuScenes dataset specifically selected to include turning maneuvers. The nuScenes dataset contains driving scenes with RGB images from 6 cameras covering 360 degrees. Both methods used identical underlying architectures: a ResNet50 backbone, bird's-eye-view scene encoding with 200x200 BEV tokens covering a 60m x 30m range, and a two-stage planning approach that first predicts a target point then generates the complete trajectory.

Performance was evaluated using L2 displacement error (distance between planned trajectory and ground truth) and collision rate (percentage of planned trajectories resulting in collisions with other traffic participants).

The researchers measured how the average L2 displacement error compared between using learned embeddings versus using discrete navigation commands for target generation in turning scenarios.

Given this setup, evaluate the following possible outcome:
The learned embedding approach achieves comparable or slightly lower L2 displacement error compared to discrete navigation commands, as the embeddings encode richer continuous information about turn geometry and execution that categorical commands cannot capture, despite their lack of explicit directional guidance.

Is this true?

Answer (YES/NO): YES